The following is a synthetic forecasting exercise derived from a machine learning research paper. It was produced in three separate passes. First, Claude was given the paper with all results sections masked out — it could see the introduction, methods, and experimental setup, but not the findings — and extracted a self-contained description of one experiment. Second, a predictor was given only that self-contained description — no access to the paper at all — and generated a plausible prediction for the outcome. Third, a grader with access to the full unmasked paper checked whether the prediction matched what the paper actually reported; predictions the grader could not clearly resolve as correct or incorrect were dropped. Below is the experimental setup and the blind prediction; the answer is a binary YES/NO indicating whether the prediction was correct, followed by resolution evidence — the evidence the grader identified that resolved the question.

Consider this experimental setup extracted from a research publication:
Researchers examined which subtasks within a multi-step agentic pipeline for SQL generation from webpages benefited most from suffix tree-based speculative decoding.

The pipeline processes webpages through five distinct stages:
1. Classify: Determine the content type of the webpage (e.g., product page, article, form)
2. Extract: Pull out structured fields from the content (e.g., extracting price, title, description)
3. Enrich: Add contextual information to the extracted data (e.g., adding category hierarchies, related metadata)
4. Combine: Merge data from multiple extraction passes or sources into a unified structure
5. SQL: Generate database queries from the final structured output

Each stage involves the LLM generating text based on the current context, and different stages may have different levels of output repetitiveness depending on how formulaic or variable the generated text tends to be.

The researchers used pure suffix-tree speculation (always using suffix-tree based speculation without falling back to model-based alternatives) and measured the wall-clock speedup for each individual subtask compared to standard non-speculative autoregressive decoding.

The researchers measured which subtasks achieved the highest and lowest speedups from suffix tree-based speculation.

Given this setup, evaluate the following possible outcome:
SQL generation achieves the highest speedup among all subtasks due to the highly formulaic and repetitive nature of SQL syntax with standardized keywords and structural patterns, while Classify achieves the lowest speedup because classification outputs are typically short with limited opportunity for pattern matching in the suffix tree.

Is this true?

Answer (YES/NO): NO